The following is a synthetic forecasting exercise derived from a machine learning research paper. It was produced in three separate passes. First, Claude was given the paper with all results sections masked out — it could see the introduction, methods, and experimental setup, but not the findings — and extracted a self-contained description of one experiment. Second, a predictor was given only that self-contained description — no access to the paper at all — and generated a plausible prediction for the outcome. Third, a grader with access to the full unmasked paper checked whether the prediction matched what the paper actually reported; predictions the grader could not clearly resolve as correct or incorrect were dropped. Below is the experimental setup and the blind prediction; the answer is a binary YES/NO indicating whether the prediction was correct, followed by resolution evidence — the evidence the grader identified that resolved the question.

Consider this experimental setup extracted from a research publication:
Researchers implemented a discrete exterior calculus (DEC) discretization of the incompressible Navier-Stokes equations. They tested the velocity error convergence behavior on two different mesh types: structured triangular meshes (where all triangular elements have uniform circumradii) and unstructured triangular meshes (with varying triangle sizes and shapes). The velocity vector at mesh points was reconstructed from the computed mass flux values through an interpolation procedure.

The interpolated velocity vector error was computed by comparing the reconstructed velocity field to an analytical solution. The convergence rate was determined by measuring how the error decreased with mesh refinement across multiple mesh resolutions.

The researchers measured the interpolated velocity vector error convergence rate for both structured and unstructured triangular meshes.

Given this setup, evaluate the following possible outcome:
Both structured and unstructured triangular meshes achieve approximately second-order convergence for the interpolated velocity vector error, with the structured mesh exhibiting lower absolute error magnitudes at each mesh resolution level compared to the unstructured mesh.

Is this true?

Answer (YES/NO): NO